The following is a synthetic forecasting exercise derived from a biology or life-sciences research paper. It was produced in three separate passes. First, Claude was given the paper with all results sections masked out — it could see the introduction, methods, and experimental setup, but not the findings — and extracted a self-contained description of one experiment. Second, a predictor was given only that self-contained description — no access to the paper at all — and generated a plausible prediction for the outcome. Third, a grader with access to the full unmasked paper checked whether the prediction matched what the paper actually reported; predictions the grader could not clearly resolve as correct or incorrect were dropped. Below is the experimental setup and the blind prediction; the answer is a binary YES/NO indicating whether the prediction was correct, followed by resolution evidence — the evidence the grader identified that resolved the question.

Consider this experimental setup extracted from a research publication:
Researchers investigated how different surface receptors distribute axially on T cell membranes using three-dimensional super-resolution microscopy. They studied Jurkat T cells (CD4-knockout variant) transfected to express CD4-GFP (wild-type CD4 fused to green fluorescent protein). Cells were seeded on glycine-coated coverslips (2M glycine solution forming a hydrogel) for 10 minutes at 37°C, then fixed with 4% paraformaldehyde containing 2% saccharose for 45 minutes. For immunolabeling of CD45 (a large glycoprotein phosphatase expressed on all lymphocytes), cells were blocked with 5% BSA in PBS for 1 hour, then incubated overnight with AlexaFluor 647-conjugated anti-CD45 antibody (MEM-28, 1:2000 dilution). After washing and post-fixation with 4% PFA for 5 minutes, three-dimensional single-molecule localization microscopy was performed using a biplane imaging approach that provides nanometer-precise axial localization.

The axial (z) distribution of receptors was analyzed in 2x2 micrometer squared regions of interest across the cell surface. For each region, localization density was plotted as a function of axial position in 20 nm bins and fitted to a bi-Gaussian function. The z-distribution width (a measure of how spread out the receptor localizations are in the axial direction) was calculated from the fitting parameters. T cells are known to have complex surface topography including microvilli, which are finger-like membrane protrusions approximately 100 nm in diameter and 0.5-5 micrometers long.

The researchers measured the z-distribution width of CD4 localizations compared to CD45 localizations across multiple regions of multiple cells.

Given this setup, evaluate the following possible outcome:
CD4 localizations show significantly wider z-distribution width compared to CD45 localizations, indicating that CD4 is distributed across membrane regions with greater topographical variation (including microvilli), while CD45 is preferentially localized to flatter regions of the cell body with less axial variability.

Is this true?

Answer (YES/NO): NO